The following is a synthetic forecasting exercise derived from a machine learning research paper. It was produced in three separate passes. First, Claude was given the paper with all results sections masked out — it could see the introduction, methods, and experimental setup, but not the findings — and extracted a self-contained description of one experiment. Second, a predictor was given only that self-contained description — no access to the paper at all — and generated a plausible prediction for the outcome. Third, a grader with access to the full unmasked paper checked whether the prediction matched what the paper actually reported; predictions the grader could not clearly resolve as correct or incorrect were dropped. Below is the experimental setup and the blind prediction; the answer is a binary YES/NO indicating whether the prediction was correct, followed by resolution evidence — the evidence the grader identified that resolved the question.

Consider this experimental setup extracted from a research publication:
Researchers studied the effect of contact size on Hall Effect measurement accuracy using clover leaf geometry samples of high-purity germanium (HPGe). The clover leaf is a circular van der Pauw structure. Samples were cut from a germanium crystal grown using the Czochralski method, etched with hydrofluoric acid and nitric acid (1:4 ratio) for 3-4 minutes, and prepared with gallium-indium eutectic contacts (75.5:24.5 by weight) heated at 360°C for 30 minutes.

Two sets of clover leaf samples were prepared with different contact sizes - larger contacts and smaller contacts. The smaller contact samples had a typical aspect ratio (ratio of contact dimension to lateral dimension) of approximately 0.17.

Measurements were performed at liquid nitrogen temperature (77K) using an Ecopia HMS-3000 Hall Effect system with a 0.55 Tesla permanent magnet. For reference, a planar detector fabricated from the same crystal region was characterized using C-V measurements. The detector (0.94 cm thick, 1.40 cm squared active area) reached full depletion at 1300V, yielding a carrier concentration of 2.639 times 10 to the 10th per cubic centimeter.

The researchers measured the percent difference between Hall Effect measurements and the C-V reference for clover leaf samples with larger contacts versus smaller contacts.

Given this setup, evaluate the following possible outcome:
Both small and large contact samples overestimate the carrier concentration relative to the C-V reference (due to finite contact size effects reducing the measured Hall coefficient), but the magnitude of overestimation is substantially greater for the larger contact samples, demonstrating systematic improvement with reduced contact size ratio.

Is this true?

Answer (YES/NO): NO